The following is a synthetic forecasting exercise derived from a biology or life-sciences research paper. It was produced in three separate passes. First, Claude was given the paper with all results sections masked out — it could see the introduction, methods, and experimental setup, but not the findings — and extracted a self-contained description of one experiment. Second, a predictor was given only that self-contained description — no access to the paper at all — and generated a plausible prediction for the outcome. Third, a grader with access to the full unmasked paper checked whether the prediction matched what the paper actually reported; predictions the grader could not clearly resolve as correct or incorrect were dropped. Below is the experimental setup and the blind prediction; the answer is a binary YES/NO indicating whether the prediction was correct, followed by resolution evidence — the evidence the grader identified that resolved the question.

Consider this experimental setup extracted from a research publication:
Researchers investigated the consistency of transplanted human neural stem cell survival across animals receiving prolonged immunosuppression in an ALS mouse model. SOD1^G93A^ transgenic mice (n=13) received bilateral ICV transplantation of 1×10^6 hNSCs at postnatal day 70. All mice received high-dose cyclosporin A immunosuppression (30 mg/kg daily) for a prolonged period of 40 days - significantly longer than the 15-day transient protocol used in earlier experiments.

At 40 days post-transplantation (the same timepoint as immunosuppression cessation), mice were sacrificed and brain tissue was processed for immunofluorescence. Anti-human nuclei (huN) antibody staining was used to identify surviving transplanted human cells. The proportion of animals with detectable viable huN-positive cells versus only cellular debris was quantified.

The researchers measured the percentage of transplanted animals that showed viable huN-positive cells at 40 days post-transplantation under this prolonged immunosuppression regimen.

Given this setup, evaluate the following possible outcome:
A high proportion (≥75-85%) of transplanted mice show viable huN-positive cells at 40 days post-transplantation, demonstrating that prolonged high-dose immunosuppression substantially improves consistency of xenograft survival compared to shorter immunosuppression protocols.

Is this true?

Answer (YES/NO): NO